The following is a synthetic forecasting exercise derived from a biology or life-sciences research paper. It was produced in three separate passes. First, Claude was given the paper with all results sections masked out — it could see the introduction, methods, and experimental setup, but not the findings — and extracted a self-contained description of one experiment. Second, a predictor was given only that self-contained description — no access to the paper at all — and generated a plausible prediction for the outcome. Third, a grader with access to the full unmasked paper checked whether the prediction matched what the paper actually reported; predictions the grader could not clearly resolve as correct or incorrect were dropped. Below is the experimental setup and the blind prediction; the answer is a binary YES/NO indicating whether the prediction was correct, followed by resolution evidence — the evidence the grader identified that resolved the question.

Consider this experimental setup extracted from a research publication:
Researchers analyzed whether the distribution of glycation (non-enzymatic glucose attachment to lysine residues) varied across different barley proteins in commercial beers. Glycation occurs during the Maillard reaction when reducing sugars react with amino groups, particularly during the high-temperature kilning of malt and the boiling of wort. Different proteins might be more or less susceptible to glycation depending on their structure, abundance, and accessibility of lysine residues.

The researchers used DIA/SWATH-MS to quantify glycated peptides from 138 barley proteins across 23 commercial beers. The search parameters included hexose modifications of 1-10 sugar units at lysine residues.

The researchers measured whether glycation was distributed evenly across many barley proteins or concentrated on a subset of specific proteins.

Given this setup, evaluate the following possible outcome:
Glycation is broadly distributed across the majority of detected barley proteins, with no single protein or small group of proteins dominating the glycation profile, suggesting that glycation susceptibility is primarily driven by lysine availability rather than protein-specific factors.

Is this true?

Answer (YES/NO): NO